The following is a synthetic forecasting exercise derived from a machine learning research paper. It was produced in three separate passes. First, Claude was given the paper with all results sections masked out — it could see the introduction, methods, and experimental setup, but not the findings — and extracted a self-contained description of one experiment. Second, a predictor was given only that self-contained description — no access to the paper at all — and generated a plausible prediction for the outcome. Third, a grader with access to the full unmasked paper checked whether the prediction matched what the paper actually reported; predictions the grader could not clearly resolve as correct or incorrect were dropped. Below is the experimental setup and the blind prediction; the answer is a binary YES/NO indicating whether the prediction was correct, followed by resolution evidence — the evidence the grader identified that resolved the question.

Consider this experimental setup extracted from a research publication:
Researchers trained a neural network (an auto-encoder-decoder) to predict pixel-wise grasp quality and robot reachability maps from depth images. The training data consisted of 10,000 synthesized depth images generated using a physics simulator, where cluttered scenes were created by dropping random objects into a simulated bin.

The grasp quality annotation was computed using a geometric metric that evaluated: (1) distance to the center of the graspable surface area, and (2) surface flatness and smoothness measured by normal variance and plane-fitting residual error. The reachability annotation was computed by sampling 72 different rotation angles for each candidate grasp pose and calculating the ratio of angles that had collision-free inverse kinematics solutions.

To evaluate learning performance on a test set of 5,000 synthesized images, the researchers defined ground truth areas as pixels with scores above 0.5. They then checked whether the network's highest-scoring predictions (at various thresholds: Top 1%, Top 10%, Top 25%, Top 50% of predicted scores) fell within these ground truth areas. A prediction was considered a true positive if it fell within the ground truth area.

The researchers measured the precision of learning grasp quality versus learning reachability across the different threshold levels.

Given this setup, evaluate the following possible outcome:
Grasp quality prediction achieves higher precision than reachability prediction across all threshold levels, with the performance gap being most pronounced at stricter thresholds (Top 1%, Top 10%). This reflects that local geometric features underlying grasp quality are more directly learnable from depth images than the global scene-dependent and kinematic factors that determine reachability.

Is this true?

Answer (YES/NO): NO